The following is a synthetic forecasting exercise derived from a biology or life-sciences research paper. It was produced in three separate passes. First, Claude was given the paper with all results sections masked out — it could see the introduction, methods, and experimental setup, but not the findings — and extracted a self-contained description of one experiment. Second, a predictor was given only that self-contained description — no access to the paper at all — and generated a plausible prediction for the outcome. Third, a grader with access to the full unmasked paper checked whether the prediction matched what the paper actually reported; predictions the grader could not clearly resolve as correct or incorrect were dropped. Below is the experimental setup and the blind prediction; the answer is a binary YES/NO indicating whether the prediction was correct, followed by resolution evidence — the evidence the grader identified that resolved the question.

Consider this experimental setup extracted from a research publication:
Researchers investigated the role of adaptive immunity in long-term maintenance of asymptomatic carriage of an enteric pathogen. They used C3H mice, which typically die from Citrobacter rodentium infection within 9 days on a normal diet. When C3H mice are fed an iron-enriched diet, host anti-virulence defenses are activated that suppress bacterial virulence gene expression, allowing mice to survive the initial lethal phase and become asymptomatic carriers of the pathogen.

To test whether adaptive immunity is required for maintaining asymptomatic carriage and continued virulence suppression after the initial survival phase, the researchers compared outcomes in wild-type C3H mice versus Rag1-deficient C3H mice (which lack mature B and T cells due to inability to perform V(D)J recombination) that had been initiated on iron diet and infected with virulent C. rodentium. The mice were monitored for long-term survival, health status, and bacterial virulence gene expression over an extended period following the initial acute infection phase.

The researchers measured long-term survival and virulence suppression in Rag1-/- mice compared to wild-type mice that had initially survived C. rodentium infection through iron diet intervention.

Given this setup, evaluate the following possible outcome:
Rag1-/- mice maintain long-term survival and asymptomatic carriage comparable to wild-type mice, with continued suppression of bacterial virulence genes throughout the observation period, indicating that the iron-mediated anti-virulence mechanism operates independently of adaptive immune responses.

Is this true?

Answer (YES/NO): NO